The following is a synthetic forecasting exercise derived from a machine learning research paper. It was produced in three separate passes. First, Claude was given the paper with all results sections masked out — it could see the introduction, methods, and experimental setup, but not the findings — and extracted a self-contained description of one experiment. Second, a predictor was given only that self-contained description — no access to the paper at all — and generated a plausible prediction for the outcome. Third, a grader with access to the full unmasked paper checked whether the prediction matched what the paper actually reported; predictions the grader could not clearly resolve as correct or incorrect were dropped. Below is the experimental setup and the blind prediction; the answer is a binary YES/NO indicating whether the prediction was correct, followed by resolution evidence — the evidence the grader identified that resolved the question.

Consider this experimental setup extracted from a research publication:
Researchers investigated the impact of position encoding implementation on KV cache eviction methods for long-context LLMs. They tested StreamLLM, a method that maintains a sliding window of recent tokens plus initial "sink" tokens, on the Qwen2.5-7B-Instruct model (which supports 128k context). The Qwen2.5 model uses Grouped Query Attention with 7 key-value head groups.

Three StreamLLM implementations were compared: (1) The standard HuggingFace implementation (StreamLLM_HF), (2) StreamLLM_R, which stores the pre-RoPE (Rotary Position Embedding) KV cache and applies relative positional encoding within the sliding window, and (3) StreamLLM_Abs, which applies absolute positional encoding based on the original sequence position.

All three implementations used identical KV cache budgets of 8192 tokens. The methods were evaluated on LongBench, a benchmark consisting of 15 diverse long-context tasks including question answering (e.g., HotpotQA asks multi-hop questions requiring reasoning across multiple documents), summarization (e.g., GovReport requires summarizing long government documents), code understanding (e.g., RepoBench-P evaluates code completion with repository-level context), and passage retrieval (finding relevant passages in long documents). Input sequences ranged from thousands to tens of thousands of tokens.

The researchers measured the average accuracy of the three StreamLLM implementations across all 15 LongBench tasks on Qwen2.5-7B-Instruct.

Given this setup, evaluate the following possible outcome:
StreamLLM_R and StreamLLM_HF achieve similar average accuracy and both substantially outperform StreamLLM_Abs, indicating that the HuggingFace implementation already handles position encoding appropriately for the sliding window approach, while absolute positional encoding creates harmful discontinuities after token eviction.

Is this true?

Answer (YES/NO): NO